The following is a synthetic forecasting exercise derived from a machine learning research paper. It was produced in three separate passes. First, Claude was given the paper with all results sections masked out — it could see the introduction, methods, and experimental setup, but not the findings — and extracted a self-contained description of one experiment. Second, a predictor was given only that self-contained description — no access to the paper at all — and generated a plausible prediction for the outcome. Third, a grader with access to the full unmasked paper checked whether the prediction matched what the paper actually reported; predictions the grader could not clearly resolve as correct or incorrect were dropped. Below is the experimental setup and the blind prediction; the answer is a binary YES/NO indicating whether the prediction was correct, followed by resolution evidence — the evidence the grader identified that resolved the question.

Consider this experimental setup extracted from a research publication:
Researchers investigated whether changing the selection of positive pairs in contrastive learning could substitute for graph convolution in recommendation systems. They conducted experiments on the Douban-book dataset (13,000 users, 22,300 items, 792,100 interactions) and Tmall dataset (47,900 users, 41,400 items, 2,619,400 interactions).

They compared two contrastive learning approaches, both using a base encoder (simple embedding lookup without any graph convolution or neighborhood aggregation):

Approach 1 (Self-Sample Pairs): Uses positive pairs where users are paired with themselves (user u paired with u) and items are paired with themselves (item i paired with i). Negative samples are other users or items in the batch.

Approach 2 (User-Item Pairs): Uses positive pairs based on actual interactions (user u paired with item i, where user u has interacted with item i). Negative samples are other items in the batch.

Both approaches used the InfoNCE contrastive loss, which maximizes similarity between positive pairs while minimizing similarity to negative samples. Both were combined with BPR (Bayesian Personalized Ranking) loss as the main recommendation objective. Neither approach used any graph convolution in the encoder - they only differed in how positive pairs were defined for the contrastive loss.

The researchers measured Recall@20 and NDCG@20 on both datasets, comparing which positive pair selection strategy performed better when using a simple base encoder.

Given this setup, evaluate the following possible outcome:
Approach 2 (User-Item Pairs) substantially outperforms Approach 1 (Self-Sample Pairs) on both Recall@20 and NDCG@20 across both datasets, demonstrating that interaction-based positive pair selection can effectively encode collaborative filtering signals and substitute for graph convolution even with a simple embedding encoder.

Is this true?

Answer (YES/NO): YES